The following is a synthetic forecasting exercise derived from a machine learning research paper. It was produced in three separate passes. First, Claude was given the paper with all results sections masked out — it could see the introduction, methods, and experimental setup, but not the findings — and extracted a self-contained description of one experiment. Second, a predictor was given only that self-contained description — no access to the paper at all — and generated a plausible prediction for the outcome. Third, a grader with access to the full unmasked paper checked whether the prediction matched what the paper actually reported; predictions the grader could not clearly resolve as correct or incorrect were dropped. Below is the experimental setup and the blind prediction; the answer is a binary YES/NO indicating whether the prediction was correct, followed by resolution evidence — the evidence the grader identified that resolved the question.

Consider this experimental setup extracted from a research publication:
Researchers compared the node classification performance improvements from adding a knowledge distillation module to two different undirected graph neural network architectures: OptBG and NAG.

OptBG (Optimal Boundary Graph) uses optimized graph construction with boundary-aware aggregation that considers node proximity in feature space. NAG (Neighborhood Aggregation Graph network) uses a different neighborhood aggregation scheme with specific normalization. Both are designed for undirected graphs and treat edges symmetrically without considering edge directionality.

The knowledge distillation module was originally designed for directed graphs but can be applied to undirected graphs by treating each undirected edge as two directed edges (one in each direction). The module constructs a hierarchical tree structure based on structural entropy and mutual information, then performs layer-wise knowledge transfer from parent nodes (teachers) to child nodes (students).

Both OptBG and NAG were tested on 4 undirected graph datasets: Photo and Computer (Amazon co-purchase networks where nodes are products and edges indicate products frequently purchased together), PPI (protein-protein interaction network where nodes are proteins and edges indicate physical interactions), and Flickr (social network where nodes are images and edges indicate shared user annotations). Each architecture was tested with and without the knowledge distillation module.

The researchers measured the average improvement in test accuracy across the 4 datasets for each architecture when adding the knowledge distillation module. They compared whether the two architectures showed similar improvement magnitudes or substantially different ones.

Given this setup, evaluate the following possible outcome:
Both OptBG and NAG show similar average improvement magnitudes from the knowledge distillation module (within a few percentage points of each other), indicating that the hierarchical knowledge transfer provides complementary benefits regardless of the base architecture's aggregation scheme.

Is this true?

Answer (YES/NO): YES